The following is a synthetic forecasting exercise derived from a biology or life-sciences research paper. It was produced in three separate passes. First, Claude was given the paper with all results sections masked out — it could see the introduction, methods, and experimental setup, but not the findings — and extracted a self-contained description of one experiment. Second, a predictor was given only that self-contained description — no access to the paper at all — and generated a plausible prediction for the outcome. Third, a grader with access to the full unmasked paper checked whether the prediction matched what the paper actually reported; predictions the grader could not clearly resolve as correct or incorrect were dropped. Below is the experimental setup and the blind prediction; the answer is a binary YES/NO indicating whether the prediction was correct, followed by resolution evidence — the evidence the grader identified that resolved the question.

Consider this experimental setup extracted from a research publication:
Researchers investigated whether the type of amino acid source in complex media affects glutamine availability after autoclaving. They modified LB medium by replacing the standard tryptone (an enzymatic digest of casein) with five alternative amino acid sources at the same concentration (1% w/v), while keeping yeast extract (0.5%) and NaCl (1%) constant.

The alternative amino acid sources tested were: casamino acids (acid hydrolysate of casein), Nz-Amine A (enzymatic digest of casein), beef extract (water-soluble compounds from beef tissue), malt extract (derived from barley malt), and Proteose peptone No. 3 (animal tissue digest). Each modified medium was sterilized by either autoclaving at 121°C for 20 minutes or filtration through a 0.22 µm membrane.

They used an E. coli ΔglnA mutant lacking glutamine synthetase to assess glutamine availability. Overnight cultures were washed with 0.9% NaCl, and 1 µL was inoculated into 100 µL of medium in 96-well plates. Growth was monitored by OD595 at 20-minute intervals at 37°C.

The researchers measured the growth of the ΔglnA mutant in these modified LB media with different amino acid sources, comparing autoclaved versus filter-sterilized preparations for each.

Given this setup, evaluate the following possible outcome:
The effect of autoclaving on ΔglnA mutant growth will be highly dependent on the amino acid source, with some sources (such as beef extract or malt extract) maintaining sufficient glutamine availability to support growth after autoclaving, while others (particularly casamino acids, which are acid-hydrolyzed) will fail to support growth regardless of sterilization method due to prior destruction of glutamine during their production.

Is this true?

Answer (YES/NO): NO